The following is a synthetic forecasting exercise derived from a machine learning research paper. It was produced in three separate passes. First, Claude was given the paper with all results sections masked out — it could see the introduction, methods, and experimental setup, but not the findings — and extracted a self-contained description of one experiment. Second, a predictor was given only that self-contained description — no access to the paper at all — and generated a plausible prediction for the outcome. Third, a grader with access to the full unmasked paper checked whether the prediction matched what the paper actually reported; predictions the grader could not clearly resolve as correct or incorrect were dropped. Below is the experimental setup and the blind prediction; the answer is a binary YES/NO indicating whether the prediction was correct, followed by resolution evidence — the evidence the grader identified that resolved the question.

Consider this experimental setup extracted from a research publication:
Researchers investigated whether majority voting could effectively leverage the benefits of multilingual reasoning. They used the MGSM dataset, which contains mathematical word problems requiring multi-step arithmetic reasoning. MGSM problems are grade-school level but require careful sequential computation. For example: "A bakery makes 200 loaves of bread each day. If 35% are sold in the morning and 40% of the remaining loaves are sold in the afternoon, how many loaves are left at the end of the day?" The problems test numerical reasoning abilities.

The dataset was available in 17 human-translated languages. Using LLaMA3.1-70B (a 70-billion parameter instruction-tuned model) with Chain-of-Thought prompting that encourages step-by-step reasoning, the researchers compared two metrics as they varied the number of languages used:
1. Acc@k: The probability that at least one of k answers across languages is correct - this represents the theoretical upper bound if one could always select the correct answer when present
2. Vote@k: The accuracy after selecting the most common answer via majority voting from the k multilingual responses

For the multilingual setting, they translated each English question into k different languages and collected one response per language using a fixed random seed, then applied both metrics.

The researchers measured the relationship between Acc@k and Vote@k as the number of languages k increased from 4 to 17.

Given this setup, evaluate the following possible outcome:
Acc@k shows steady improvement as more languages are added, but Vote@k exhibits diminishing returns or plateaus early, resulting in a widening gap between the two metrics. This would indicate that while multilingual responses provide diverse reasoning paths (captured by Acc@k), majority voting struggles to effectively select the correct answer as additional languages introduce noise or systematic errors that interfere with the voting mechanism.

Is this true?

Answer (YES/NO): NO